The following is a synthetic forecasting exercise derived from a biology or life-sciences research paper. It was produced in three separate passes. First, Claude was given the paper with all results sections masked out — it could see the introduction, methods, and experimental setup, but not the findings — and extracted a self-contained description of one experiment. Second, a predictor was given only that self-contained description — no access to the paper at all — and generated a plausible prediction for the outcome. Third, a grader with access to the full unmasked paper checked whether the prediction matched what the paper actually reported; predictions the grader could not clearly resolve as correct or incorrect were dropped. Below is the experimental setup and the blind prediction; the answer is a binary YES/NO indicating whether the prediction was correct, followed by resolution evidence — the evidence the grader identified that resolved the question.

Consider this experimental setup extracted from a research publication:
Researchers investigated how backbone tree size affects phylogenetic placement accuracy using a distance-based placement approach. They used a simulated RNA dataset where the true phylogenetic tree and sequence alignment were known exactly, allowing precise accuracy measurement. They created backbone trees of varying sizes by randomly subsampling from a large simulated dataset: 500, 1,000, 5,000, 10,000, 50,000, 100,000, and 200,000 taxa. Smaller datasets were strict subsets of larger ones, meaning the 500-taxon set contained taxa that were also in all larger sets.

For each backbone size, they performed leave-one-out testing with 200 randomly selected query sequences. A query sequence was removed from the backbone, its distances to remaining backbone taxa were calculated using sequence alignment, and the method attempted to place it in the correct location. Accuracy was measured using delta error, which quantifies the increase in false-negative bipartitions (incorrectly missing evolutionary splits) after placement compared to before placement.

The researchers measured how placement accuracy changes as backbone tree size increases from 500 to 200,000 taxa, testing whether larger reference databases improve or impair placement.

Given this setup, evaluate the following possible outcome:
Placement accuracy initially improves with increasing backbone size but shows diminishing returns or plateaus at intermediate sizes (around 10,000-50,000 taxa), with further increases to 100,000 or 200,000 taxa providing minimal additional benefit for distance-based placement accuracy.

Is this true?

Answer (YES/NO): NO